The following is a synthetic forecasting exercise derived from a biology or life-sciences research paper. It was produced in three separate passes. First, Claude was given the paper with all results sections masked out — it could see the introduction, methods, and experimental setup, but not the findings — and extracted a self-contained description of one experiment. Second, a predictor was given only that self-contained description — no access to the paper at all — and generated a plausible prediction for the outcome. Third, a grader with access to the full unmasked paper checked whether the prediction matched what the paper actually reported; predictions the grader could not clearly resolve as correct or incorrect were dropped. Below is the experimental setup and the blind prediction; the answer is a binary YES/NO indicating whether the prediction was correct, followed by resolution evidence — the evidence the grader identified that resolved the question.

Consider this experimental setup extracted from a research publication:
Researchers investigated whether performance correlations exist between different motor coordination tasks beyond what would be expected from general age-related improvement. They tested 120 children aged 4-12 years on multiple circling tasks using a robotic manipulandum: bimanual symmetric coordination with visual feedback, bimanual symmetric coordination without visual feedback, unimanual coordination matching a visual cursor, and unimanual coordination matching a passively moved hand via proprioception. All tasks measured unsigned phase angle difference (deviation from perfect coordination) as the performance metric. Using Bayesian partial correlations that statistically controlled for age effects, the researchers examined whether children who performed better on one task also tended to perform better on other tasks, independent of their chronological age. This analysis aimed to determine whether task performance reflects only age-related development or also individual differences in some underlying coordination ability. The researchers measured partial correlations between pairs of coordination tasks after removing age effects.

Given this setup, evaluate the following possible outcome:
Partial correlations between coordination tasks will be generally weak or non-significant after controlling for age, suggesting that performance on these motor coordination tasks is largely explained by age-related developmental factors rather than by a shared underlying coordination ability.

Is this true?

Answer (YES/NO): NO